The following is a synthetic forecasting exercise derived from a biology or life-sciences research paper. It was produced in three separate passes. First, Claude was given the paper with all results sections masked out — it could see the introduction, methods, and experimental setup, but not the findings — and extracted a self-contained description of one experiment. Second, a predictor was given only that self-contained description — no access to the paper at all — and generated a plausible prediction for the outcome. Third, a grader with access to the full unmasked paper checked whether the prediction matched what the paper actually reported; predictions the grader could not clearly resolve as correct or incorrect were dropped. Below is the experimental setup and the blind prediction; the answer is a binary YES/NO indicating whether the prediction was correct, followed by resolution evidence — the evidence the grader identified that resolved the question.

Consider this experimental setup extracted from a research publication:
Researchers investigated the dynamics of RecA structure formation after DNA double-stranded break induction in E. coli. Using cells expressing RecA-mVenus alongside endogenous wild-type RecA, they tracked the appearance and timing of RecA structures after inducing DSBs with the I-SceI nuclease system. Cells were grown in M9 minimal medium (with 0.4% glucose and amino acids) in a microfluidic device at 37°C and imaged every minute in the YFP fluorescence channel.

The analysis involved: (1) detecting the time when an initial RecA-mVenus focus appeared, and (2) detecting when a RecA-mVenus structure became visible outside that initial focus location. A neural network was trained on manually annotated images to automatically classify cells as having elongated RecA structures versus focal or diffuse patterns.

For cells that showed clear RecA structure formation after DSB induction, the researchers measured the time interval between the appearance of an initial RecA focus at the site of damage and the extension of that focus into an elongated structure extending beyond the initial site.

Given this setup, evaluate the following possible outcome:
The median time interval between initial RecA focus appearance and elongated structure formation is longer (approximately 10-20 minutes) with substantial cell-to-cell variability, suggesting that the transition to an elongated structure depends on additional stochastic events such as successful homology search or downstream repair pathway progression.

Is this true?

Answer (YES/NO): NO